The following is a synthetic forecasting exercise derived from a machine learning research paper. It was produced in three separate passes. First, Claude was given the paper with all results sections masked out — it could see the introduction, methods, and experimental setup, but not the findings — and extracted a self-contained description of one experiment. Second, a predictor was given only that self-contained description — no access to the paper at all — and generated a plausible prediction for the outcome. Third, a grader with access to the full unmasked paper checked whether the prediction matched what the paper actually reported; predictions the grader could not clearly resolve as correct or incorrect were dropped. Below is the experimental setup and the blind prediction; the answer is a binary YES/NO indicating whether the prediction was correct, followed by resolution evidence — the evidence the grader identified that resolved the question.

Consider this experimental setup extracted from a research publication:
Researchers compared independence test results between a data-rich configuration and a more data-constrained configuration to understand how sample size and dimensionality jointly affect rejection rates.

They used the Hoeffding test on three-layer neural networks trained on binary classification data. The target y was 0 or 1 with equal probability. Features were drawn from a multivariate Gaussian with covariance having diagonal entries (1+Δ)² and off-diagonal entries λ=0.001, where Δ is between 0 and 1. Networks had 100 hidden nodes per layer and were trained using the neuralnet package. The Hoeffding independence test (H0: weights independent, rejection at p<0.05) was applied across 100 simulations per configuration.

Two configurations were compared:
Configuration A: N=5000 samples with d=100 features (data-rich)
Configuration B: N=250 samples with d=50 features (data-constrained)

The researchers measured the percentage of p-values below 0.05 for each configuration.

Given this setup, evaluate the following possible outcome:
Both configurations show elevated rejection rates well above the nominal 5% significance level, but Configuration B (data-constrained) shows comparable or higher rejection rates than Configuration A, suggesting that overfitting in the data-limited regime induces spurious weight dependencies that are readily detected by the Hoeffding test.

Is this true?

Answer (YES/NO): NO